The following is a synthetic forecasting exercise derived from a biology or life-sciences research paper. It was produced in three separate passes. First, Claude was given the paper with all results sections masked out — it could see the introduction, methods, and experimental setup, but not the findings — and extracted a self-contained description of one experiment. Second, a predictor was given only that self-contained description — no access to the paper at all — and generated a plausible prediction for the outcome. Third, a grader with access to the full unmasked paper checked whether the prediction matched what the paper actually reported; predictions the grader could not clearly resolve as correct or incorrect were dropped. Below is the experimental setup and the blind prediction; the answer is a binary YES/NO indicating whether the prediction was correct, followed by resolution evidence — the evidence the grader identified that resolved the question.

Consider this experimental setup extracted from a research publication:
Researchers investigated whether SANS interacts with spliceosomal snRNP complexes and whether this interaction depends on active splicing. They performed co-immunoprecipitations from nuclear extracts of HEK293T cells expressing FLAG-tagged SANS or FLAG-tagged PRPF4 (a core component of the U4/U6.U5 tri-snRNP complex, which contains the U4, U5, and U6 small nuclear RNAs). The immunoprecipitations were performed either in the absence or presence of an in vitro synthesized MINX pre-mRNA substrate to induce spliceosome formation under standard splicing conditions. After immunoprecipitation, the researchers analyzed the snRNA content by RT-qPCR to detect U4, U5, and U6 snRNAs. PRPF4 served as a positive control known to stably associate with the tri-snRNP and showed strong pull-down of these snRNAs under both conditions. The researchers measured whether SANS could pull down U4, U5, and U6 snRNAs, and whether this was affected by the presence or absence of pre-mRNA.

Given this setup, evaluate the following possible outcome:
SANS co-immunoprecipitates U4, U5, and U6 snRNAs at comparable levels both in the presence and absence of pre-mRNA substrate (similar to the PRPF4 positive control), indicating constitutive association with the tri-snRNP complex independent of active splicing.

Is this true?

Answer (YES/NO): NO